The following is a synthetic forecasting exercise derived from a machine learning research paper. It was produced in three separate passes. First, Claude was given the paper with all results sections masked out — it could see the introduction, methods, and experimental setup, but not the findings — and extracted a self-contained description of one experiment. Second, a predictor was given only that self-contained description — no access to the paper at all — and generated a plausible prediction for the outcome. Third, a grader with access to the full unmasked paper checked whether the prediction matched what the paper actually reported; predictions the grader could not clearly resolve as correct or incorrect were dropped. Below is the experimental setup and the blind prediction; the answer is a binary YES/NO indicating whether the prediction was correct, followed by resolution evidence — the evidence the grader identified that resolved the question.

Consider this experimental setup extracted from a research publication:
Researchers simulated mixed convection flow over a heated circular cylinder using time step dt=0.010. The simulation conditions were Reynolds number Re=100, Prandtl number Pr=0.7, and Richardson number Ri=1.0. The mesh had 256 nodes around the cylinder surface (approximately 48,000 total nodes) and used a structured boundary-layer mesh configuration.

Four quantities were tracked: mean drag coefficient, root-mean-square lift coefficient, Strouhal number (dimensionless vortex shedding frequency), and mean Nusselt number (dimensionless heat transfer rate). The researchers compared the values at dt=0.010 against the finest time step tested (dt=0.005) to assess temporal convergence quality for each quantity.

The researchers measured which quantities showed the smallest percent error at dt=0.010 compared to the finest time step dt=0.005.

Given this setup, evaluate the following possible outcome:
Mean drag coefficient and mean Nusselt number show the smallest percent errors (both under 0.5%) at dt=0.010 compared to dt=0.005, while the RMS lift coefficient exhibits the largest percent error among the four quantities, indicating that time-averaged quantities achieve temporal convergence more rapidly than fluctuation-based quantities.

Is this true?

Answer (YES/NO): NO